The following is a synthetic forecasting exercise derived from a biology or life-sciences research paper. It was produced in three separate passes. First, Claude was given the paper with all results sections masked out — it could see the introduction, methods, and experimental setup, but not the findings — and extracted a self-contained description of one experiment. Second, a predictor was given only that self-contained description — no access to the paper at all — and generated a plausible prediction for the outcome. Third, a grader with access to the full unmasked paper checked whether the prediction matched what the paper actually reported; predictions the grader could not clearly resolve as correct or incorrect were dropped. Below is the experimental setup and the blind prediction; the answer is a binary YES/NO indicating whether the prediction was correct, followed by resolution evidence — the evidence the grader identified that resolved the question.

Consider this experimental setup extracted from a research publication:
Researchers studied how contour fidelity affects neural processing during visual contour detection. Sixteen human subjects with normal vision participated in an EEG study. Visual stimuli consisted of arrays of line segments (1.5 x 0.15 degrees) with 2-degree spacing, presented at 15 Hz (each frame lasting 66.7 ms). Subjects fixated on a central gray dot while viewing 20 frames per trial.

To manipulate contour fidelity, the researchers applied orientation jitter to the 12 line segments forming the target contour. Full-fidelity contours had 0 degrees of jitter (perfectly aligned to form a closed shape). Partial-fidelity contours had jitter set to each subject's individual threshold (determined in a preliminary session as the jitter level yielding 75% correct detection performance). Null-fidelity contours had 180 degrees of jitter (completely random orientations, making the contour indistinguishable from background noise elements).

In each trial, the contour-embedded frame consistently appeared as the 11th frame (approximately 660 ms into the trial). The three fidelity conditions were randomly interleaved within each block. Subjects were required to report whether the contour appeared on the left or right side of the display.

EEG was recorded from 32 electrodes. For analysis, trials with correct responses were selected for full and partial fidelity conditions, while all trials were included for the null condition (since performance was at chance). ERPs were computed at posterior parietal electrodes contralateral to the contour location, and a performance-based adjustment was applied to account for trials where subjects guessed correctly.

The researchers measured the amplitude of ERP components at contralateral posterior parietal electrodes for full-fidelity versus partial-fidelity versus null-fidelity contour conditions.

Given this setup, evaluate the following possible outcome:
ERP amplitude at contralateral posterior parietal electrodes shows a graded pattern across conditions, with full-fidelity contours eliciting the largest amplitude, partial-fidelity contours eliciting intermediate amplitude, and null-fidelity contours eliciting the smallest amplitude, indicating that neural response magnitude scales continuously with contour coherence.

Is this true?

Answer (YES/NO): NO